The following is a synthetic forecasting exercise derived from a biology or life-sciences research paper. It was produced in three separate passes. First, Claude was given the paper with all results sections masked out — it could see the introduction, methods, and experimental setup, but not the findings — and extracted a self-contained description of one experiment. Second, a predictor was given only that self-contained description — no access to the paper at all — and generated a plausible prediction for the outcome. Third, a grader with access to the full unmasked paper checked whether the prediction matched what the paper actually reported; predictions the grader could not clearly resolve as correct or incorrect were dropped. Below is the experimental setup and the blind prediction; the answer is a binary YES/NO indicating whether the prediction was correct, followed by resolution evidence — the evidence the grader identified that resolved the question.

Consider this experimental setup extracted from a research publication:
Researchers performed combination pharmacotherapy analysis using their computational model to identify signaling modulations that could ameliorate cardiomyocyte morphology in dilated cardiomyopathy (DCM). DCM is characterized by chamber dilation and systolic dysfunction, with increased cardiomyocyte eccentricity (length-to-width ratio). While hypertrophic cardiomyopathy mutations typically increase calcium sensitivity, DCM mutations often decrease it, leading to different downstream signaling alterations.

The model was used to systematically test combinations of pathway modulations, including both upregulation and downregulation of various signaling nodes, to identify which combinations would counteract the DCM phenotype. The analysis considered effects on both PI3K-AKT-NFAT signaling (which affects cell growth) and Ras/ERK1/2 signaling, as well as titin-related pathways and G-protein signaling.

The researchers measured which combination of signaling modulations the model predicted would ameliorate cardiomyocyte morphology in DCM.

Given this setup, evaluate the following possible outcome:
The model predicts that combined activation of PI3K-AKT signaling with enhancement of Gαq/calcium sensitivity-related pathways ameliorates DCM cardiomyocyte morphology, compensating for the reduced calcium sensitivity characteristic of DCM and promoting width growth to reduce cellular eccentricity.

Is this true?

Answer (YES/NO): NO